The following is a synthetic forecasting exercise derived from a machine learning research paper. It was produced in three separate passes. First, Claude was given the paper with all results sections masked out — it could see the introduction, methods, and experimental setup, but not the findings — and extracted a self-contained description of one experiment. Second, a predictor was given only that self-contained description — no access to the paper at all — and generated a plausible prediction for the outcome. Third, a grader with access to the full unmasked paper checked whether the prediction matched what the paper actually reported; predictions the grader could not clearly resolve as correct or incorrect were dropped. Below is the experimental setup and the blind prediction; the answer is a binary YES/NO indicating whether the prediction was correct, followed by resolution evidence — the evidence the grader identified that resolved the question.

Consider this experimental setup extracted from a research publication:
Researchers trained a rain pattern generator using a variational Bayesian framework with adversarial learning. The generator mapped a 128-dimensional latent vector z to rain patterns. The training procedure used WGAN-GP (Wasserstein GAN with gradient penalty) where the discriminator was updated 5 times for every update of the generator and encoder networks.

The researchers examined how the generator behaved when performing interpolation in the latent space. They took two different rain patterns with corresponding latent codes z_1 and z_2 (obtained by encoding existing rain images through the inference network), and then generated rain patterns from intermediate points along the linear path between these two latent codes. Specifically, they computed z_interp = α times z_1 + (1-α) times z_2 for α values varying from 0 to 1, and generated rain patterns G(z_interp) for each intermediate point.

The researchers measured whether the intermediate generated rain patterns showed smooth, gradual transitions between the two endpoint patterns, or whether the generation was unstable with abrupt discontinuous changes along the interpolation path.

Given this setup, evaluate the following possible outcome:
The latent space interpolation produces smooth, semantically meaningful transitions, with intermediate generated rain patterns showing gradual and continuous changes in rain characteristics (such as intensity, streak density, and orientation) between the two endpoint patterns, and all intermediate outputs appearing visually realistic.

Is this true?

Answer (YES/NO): YES